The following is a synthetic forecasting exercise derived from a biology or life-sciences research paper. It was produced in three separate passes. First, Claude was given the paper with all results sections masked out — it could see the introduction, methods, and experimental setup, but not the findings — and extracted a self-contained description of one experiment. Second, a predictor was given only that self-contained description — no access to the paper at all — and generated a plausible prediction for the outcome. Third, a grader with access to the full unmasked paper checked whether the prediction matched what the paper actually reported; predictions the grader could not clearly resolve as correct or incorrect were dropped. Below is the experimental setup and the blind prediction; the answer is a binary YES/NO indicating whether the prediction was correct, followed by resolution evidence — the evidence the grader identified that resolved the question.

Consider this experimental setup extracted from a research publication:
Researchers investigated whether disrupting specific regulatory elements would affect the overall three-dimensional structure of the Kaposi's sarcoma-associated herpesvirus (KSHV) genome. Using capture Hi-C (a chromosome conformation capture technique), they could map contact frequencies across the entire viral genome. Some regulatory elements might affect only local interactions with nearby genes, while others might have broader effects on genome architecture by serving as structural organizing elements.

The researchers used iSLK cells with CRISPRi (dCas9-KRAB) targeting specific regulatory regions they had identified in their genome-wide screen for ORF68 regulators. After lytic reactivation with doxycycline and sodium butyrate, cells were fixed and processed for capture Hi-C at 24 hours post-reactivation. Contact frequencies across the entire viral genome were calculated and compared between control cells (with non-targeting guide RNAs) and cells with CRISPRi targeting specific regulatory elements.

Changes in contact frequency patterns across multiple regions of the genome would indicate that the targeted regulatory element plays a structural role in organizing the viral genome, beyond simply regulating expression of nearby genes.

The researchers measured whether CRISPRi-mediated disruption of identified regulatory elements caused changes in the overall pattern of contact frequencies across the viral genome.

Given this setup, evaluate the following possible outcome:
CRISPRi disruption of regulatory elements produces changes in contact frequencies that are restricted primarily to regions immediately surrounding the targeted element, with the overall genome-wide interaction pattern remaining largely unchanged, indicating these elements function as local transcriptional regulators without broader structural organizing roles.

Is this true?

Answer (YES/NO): NO